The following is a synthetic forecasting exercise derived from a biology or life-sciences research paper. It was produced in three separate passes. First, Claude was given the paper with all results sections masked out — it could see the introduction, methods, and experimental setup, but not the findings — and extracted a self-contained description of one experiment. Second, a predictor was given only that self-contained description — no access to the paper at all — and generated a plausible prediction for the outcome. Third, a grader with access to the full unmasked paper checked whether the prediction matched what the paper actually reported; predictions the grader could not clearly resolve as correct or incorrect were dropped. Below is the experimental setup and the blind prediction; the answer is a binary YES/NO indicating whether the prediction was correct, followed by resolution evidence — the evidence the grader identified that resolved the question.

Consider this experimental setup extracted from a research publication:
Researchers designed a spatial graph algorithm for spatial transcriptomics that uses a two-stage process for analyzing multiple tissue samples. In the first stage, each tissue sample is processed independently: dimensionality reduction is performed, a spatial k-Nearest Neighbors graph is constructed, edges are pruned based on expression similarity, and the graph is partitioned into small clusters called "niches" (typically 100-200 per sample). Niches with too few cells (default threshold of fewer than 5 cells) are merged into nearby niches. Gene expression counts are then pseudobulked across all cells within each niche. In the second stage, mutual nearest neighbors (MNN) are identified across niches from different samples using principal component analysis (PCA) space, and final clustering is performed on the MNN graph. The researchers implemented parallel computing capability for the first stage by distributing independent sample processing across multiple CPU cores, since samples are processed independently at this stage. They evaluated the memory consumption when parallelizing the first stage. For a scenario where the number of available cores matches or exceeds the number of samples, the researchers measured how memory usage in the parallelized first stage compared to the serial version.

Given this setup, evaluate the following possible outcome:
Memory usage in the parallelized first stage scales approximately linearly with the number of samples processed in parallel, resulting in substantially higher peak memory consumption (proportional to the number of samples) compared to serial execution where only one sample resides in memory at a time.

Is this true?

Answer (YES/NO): NO